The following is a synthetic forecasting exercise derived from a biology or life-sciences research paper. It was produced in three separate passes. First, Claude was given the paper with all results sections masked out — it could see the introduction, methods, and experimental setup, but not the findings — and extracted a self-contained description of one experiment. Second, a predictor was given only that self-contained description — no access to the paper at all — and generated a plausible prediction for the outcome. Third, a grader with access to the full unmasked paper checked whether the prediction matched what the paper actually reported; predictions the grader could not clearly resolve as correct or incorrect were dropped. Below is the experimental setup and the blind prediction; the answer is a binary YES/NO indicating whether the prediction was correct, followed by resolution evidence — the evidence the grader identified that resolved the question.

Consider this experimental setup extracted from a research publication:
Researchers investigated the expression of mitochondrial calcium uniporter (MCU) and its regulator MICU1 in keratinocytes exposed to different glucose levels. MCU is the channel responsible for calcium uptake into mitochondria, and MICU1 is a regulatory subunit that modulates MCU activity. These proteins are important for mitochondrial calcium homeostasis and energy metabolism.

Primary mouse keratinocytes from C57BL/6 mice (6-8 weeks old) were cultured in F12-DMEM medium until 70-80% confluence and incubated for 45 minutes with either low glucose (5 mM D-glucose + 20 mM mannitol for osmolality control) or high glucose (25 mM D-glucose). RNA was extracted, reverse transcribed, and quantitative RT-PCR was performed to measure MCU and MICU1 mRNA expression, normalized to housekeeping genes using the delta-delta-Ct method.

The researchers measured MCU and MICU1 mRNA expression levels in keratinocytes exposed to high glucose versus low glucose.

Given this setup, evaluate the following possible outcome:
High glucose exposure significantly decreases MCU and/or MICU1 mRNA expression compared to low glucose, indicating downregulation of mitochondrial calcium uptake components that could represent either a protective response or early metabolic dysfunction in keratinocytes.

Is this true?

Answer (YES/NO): NO